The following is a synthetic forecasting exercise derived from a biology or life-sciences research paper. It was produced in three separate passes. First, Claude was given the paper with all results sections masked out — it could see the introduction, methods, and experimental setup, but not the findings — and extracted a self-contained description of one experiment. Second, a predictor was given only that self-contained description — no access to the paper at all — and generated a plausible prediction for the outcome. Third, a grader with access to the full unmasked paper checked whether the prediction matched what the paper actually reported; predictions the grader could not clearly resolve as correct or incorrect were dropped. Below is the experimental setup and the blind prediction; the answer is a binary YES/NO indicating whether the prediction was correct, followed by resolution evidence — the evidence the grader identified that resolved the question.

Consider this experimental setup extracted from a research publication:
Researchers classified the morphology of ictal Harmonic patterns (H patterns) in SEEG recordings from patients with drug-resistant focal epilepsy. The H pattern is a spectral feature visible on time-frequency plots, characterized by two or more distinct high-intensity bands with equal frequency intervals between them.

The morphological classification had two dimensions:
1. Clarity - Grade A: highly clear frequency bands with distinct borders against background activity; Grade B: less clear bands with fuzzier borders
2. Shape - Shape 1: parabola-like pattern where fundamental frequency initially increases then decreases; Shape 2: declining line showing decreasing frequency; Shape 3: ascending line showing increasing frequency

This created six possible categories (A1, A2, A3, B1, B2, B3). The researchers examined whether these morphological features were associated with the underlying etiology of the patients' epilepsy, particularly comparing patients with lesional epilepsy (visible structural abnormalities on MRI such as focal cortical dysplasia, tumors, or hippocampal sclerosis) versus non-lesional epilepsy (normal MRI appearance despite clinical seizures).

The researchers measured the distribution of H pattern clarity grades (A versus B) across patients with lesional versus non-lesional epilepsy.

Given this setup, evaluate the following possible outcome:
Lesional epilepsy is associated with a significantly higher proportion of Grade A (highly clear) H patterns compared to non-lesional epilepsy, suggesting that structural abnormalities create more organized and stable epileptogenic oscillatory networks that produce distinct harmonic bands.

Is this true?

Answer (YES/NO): NO